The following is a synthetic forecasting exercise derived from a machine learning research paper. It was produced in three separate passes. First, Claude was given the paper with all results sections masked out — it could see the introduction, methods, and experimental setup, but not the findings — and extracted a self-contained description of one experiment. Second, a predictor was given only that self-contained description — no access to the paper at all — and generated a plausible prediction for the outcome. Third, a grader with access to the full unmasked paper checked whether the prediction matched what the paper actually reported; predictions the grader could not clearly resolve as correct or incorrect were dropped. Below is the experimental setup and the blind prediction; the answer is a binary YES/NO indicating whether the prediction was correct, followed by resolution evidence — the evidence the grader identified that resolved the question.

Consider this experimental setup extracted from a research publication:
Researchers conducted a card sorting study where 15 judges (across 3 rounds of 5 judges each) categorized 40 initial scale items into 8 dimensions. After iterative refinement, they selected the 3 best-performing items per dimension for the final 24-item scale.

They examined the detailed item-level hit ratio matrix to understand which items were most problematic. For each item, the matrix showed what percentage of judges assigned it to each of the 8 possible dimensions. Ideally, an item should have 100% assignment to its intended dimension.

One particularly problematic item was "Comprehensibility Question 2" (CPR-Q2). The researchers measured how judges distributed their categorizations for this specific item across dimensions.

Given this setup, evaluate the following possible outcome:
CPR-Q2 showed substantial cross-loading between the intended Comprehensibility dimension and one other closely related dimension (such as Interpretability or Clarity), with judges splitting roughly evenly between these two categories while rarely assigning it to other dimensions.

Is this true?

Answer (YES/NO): NO